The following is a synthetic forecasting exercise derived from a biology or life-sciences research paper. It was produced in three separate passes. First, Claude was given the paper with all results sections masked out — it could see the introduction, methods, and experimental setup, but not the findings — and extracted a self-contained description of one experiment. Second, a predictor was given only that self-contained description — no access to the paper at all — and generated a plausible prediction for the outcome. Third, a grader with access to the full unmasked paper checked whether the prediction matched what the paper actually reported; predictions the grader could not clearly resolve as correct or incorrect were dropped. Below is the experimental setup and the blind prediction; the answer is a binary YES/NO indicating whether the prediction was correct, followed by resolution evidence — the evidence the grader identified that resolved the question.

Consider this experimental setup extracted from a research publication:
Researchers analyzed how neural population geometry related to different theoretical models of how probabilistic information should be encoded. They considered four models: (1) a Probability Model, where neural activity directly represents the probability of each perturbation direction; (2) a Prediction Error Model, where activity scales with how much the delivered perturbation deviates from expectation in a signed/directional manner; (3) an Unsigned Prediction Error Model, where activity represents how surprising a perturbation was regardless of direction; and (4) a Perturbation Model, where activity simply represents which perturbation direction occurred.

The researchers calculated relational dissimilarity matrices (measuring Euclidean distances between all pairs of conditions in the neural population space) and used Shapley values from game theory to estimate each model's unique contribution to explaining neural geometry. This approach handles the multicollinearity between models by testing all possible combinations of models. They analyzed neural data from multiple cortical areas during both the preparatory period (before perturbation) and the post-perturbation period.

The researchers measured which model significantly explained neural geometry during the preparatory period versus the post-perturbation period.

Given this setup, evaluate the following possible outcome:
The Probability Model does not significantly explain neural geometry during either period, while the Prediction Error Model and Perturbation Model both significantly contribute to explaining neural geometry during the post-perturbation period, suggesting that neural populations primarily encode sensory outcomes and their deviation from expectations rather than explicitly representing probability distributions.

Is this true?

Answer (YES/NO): NO